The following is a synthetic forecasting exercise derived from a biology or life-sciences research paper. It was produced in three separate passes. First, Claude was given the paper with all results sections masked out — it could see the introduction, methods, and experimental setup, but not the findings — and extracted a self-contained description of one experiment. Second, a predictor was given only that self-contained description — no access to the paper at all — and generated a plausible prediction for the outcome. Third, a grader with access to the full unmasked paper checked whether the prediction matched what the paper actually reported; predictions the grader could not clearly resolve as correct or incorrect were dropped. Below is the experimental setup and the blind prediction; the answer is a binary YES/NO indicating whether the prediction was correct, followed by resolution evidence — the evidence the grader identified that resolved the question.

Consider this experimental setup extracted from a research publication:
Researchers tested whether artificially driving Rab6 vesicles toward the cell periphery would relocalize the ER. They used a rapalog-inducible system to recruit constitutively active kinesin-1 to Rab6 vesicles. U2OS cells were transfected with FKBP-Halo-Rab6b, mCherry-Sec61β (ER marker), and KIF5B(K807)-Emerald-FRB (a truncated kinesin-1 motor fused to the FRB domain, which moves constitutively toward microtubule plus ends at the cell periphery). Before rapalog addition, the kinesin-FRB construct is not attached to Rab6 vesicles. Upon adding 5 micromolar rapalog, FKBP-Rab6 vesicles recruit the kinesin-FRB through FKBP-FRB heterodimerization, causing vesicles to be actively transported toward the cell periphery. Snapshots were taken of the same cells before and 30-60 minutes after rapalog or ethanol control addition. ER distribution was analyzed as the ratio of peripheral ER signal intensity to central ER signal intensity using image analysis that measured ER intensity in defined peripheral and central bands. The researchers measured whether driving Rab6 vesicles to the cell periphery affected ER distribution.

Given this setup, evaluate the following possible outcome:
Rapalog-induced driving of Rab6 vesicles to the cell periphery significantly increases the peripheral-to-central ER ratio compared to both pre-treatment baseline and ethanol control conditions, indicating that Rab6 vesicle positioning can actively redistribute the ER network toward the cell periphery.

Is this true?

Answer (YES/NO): YES